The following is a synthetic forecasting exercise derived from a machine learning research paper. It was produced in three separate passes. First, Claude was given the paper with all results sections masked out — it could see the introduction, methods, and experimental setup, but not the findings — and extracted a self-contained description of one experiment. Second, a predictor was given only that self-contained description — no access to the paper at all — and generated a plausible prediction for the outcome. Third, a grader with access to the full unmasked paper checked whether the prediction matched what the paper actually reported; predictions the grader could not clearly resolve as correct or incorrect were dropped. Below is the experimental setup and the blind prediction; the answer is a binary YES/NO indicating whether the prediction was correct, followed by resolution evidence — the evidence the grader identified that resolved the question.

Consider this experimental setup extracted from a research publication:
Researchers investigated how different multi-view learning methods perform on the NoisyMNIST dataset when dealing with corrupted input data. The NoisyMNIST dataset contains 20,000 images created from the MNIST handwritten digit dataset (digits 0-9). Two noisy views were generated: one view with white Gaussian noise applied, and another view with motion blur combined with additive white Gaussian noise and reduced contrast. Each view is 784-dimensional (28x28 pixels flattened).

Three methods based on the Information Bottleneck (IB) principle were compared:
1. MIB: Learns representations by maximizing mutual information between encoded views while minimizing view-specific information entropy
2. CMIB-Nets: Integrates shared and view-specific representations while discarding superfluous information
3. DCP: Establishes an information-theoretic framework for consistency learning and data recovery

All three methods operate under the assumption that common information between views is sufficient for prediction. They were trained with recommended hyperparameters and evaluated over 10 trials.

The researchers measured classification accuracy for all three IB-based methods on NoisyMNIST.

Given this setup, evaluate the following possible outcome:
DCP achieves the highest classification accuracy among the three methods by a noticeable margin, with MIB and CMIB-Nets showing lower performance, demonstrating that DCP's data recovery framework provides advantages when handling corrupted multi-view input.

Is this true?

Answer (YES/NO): NO